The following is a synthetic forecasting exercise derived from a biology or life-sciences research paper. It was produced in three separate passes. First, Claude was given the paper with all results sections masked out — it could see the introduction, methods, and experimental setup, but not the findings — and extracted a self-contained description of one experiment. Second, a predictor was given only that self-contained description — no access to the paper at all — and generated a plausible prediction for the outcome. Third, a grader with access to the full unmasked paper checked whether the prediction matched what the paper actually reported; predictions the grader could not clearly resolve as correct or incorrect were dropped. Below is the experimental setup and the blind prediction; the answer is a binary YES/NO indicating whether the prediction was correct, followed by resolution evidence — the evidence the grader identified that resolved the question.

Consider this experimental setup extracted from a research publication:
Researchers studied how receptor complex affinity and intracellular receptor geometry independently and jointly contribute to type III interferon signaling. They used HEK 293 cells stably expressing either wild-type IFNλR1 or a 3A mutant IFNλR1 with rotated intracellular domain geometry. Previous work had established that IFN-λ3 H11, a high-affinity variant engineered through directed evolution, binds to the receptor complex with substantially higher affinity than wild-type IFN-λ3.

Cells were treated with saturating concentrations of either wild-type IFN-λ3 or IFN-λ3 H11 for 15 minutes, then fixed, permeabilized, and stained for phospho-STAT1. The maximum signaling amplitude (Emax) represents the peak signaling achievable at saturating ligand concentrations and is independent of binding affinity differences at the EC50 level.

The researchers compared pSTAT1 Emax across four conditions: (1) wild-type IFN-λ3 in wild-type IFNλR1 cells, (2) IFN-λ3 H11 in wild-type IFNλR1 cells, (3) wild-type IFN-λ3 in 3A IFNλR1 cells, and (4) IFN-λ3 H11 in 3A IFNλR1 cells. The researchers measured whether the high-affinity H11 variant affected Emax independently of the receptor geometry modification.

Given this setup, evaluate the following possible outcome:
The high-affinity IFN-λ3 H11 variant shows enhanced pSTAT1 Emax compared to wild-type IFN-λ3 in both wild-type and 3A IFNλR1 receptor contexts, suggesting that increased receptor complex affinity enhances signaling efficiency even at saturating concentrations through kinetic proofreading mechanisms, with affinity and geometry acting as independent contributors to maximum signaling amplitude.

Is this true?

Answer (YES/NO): NO